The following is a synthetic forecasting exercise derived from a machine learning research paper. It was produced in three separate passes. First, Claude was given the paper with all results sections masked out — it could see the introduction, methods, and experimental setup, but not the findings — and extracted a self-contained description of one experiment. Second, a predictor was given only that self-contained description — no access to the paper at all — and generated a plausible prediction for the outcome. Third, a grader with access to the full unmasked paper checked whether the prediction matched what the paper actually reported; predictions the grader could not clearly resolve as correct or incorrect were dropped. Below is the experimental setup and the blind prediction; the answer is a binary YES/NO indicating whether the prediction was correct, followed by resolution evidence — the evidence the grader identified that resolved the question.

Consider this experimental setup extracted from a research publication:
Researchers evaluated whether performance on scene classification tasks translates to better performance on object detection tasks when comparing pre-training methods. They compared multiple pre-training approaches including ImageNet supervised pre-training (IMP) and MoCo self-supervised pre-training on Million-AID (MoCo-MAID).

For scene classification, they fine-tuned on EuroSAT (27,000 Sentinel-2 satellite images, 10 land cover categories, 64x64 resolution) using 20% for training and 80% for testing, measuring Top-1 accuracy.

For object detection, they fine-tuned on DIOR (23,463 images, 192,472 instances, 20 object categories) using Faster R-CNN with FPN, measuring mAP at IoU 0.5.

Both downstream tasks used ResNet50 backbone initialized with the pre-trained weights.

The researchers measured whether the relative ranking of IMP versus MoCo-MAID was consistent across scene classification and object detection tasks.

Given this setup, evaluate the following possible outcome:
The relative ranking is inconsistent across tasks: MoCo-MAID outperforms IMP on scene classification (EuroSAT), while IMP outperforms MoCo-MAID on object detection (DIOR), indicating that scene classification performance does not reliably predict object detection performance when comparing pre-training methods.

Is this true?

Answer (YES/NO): NO